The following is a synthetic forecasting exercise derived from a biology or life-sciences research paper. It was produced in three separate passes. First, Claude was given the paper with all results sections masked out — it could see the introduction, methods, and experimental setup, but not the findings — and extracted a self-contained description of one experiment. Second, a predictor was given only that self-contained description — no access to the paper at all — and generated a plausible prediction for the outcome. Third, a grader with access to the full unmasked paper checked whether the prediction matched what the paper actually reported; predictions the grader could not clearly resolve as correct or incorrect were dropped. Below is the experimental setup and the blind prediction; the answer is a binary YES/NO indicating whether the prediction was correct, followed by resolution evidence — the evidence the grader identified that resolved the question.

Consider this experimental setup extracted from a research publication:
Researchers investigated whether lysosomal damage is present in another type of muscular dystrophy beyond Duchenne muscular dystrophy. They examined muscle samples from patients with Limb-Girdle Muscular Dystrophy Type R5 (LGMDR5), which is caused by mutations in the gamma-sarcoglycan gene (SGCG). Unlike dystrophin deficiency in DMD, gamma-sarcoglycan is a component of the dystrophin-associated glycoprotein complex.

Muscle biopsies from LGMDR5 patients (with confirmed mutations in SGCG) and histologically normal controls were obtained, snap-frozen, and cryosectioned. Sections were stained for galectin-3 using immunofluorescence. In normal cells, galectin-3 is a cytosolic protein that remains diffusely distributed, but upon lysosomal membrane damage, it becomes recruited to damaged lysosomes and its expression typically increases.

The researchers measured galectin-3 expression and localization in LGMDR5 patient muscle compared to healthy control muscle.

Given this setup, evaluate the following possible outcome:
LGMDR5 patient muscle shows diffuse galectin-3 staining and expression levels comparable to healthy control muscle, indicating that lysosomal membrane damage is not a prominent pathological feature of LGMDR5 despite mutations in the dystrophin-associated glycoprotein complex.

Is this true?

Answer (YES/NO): NO